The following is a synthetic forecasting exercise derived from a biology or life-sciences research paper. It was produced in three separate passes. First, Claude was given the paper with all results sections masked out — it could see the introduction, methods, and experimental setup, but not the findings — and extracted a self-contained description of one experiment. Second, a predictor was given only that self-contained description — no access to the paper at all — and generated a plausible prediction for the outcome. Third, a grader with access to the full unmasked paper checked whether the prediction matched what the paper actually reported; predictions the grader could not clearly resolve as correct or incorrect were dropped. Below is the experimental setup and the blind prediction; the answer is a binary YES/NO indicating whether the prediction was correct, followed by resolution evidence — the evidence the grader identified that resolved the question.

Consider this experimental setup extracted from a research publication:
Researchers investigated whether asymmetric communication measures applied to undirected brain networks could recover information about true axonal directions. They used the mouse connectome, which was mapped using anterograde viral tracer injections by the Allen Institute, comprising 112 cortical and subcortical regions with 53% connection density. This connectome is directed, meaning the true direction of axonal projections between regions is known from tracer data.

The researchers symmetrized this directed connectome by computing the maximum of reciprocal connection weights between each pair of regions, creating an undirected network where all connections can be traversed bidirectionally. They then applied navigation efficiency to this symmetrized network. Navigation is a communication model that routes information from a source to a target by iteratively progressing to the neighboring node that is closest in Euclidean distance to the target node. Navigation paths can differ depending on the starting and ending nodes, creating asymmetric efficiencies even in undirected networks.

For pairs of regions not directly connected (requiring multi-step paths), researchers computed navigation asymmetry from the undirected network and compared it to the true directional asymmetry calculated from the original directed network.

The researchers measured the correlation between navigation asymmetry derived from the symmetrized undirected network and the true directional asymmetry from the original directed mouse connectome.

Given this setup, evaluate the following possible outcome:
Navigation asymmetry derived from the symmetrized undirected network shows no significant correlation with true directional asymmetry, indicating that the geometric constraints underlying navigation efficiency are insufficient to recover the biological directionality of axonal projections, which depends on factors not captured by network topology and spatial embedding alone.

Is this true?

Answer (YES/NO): NO